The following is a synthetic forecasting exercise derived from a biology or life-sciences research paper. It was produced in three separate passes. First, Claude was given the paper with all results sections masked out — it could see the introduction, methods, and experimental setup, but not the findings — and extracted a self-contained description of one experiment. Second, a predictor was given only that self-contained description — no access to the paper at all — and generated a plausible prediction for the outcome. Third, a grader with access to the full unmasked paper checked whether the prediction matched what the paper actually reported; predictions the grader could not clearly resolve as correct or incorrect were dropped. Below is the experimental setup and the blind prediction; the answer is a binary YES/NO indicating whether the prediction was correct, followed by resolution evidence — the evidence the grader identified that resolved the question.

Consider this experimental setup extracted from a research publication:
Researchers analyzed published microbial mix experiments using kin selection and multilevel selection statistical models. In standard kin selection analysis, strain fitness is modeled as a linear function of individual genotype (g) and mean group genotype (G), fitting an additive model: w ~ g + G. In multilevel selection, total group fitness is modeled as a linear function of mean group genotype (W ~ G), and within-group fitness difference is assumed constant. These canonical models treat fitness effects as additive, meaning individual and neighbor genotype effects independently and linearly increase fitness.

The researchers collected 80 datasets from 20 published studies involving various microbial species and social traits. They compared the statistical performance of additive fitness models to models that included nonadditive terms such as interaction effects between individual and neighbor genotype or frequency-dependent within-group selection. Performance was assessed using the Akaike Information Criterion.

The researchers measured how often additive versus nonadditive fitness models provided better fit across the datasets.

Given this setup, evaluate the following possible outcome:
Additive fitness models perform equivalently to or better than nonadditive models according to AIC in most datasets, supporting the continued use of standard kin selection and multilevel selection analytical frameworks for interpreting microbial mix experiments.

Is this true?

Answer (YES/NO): NO